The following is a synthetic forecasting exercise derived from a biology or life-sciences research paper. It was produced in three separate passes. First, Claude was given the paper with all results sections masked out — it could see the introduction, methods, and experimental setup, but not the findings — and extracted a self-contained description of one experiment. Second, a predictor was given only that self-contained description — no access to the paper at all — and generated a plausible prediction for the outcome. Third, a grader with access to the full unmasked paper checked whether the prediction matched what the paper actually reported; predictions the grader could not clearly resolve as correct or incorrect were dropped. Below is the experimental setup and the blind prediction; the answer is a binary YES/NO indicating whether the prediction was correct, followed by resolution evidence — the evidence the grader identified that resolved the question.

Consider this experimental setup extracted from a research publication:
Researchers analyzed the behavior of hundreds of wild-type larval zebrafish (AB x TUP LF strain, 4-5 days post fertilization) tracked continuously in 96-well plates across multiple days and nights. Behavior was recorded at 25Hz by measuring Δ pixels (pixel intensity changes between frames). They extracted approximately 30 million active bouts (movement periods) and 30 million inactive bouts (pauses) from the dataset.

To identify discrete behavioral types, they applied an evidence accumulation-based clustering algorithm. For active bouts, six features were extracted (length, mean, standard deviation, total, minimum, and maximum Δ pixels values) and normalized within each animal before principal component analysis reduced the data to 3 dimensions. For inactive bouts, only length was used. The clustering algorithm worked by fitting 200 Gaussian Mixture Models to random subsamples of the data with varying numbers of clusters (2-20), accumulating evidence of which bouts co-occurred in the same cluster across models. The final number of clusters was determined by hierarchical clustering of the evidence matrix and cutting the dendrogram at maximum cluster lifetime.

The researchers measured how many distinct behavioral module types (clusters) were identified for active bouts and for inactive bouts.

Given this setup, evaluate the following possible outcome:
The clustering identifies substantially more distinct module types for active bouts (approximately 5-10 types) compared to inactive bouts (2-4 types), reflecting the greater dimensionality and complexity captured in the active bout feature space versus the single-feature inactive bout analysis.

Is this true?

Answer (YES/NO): NO